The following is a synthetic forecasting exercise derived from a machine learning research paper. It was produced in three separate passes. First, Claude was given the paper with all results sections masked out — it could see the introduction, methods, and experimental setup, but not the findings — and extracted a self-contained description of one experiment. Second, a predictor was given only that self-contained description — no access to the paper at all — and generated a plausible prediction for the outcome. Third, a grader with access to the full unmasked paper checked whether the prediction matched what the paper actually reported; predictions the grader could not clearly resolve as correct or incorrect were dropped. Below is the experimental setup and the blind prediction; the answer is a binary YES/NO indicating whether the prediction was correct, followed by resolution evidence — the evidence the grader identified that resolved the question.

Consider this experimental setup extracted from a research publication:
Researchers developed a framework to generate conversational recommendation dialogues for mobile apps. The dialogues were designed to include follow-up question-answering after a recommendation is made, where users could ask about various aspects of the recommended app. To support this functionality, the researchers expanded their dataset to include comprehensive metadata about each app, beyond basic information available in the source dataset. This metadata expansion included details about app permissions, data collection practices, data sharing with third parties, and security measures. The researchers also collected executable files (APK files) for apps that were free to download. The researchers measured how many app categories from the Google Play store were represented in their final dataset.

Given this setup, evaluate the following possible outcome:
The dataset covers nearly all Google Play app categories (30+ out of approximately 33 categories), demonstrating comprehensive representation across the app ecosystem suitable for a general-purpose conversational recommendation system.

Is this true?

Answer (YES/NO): NO